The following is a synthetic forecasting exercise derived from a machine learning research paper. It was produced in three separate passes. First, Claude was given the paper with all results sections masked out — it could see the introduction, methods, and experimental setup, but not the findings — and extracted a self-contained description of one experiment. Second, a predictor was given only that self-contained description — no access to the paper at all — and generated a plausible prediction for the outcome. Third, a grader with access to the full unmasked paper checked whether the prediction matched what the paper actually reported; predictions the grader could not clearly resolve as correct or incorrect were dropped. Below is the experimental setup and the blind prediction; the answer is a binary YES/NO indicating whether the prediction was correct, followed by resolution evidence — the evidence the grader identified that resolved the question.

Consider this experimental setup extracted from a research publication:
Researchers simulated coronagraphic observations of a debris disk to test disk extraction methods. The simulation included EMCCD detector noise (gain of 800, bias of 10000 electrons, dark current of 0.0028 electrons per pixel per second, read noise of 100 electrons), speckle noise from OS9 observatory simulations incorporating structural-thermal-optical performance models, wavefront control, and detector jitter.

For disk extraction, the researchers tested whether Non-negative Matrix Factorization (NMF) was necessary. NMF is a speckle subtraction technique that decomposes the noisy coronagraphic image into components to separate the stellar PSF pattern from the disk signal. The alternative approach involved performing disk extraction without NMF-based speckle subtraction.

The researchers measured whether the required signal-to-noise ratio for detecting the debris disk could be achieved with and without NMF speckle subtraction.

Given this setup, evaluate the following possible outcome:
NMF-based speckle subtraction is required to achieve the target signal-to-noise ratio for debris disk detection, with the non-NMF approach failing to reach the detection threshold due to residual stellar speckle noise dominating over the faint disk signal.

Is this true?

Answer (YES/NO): NO